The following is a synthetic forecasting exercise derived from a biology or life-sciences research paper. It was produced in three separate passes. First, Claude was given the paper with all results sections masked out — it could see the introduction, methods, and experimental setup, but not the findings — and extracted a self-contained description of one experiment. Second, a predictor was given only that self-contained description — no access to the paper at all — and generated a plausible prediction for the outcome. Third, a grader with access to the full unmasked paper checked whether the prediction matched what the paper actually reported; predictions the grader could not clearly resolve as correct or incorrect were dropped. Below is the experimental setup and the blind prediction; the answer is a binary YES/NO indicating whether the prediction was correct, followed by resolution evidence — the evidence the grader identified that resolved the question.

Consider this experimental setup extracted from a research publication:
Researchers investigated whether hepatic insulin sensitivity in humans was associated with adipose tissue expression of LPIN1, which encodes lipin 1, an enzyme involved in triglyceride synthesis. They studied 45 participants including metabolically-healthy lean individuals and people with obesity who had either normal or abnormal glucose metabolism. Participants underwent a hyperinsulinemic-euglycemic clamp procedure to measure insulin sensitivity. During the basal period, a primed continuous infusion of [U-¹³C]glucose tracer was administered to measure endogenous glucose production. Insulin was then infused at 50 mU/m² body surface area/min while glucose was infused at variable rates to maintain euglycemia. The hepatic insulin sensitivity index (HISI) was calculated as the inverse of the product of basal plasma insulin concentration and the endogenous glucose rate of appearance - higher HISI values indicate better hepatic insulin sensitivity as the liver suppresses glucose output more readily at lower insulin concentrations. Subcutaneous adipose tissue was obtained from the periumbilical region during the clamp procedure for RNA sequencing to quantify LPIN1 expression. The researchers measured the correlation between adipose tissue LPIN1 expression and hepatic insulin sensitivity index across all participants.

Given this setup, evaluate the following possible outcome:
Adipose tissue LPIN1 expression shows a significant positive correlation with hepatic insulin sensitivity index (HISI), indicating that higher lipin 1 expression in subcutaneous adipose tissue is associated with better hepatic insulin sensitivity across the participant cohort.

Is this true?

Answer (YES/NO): YES